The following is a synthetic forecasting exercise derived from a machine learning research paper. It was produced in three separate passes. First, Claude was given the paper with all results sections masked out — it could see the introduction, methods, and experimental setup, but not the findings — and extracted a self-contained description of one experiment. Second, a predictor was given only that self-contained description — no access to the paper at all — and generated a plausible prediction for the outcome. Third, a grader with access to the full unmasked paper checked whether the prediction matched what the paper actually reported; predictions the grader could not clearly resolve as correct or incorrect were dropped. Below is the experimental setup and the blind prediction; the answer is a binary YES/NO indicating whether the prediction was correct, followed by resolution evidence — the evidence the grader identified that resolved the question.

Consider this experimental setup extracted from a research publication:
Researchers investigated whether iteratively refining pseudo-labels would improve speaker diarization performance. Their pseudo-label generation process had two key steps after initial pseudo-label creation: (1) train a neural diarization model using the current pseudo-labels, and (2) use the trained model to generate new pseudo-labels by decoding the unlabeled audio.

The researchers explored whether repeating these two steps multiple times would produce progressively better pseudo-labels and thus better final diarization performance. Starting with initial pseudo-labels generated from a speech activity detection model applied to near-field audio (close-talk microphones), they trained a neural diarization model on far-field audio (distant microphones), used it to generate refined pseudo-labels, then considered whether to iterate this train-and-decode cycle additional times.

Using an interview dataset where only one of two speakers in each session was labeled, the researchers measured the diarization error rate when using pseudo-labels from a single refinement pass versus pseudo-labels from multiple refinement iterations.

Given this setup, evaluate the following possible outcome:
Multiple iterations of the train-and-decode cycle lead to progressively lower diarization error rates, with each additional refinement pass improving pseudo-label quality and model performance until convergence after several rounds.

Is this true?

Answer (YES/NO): NO